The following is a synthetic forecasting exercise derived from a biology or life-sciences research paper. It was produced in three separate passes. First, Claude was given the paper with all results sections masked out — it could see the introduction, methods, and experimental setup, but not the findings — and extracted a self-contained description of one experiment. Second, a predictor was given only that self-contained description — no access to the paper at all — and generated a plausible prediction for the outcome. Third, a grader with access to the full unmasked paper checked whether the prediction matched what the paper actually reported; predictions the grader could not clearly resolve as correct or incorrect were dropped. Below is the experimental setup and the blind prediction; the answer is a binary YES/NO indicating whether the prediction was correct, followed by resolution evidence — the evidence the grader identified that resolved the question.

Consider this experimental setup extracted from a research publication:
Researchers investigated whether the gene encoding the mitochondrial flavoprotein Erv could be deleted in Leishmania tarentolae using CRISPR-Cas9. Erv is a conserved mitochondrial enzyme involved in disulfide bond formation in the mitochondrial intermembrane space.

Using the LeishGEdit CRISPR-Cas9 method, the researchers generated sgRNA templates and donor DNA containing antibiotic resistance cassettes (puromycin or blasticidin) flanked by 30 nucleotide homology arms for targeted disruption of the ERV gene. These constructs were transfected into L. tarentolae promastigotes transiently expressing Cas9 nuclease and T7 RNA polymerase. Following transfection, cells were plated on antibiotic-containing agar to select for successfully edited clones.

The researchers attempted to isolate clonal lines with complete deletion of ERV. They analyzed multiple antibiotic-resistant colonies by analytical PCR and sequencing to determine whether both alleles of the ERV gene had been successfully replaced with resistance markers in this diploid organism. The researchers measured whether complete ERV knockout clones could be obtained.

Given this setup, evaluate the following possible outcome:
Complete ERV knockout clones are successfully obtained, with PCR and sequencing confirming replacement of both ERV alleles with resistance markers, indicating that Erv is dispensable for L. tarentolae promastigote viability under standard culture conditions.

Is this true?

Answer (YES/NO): NO